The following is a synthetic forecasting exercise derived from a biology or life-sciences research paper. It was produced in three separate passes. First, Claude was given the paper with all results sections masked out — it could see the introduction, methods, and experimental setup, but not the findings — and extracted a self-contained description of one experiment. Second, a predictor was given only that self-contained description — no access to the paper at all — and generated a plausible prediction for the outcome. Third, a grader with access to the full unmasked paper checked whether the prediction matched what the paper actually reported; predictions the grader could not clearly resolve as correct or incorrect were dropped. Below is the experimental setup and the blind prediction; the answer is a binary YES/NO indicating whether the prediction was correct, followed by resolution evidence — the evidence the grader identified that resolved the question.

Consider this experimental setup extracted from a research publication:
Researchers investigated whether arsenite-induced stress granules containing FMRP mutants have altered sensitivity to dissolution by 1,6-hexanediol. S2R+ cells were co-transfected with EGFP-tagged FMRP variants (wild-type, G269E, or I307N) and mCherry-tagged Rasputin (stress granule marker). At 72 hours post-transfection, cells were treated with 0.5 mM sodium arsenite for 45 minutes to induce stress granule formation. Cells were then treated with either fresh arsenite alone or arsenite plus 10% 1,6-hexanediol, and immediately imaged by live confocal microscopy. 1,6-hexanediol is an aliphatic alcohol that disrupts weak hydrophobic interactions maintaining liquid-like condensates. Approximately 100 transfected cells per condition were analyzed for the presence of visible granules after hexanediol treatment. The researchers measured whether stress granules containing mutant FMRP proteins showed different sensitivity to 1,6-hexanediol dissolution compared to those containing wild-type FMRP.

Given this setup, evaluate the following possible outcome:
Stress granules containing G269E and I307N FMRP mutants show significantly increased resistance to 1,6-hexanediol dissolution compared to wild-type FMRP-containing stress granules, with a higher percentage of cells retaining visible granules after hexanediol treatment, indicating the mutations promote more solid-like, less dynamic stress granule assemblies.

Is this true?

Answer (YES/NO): YES